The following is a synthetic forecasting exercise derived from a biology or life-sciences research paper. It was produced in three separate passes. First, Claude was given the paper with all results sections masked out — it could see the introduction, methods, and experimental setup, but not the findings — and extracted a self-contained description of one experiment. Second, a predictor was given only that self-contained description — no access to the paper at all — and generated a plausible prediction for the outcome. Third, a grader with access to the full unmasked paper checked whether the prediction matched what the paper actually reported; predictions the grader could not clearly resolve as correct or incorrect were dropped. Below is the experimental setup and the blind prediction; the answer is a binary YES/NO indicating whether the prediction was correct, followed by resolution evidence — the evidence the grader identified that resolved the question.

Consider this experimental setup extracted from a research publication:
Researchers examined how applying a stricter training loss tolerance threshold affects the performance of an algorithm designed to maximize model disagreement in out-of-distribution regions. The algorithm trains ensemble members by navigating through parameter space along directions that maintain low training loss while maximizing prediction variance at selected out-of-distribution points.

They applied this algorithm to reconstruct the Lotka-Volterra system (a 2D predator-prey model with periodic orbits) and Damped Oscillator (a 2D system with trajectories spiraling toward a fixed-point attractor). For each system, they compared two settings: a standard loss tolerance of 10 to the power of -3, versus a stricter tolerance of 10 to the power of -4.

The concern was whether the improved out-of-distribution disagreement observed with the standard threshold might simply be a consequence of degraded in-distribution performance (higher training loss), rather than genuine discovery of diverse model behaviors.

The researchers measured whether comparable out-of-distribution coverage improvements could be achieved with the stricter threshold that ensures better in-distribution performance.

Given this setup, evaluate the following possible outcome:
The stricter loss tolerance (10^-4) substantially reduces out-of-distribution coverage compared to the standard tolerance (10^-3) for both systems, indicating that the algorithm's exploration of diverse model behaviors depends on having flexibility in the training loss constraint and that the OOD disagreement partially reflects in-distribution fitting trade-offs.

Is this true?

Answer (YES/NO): NO